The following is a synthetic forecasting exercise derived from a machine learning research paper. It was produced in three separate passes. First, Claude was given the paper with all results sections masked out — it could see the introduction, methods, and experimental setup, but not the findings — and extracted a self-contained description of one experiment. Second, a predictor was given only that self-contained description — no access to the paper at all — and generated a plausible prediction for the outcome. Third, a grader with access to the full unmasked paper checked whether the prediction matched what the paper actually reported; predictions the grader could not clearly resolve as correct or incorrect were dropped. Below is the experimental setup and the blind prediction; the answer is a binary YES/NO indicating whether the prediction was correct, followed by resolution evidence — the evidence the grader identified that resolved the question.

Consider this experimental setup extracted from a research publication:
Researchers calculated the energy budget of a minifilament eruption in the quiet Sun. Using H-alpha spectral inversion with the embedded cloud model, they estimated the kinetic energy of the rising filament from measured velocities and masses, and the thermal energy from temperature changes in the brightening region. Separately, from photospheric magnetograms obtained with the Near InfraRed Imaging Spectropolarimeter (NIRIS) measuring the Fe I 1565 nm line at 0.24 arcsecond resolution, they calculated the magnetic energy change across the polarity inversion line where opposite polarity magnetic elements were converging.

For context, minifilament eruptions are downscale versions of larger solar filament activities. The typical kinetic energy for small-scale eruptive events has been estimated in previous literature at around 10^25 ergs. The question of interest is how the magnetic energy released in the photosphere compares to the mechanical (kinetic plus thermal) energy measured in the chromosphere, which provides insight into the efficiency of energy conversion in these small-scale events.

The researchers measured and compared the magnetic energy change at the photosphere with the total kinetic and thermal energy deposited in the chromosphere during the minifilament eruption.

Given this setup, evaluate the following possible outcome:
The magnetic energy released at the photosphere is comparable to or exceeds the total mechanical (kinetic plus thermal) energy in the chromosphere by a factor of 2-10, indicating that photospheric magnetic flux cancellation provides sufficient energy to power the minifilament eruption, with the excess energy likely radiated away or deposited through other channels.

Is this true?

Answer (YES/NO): YES